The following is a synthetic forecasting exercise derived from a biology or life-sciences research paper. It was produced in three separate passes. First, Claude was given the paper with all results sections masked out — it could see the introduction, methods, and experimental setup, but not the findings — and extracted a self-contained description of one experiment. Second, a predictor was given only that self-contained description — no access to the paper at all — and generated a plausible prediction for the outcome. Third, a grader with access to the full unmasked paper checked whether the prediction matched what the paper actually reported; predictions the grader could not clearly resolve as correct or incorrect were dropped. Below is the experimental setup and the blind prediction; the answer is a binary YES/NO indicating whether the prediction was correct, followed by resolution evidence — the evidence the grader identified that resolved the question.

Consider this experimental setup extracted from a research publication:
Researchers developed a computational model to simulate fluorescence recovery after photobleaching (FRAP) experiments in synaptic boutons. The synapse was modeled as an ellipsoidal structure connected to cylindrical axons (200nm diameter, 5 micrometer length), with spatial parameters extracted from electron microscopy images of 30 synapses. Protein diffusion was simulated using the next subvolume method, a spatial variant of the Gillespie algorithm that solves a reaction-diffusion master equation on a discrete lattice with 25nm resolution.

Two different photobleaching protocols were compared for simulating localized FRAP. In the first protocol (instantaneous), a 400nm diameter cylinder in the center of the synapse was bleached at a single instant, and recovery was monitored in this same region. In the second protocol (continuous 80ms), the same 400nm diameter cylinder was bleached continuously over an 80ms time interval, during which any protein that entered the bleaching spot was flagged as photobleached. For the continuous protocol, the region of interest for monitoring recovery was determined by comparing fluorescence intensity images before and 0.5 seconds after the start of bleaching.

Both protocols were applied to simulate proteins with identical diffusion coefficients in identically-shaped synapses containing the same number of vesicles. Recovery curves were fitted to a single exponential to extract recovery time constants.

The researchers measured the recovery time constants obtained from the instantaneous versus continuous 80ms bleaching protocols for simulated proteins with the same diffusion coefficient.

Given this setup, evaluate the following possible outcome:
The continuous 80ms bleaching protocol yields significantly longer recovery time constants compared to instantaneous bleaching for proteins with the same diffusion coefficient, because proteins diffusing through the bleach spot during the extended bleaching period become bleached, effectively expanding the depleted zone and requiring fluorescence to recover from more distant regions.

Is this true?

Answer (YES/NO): YES